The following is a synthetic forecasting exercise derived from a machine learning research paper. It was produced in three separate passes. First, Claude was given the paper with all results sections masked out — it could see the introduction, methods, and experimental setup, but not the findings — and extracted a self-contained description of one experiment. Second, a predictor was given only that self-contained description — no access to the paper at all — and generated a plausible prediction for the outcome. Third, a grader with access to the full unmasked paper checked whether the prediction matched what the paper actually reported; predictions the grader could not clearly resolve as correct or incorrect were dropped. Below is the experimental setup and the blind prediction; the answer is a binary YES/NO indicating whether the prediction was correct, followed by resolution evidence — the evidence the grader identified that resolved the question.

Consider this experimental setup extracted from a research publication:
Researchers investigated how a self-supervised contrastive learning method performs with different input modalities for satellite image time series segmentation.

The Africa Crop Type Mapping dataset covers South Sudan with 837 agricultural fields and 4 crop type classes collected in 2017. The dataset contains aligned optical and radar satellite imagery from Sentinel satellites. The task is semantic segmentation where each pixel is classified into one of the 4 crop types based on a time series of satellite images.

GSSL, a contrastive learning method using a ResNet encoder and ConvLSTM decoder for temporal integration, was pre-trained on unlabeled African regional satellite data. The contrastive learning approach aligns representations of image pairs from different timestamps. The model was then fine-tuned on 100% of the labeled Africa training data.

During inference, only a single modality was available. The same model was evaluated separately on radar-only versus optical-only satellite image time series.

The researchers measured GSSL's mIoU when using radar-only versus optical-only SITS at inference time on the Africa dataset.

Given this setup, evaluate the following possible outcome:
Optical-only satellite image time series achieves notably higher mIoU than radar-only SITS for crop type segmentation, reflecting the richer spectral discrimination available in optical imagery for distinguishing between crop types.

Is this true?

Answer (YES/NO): NO